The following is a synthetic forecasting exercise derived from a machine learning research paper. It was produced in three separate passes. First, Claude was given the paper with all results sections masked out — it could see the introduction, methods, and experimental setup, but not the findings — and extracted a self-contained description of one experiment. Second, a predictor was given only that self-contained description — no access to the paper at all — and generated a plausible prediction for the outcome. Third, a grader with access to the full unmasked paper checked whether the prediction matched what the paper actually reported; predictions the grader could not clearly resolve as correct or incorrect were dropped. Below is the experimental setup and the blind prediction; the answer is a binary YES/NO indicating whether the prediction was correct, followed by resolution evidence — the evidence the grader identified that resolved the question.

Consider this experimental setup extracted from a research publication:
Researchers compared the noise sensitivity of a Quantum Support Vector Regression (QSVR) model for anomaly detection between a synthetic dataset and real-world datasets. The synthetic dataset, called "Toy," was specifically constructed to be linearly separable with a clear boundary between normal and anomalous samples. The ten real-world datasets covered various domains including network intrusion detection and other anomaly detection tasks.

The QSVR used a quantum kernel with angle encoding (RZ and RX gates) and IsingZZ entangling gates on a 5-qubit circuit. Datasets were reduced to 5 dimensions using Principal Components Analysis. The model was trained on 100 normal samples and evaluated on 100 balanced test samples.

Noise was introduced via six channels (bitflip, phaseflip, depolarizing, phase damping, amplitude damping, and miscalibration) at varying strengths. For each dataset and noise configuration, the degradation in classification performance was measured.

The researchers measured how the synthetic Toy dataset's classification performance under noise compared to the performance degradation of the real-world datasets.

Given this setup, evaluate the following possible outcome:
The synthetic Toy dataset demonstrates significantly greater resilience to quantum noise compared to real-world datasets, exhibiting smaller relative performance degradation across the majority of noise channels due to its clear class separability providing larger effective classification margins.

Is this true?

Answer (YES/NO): NO